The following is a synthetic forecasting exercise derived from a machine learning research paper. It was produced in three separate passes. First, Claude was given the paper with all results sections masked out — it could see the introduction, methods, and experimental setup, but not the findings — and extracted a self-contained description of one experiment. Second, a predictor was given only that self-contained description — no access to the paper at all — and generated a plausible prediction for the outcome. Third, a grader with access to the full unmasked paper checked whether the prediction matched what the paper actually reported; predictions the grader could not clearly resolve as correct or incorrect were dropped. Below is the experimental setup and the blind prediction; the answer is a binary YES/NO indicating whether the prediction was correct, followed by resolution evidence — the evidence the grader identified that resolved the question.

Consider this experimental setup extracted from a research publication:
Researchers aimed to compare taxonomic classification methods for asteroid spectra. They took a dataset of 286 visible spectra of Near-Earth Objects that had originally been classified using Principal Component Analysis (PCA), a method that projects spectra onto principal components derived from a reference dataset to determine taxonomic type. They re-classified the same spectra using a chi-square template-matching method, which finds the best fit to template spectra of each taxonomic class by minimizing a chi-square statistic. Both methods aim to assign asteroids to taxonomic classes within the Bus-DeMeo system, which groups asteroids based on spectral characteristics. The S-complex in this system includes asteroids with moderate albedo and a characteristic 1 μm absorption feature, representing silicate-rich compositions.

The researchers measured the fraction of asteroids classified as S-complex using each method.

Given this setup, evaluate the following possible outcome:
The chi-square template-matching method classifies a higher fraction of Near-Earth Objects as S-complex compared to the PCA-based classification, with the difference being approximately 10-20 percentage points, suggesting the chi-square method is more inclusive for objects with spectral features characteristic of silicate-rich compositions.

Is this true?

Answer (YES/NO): NO